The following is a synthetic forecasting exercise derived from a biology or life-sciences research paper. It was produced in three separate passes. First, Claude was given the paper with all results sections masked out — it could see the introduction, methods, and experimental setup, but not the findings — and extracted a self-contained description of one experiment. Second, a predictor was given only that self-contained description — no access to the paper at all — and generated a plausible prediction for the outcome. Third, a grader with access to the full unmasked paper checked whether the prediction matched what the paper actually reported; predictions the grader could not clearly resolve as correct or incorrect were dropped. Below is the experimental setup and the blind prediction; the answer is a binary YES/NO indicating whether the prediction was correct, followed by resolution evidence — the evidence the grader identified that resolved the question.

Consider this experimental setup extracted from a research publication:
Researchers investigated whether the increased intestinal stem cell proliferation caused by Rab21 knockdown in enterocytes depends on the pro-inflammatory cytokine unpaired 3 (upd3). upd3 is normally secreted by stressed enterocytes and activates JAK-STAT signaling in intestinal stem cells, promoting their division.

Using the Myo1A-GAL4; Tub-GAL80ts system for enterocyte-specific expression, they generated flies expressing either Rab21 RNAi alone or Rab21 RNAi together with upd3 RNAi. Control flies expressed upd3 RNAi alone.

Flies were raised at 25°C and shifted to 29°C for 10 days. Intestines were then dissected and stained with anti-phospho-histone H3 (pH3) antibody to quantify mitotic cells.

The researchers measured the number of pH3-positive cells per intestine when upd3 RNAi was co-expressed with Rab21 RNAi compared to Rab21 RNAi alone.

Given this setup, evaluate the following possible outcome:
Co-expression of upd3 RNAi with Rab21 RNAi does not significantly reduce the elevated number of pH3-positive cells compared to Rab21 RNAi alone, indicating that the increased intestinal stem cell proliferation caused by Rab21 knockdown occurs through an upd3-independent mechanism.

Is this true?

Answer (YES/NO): NO